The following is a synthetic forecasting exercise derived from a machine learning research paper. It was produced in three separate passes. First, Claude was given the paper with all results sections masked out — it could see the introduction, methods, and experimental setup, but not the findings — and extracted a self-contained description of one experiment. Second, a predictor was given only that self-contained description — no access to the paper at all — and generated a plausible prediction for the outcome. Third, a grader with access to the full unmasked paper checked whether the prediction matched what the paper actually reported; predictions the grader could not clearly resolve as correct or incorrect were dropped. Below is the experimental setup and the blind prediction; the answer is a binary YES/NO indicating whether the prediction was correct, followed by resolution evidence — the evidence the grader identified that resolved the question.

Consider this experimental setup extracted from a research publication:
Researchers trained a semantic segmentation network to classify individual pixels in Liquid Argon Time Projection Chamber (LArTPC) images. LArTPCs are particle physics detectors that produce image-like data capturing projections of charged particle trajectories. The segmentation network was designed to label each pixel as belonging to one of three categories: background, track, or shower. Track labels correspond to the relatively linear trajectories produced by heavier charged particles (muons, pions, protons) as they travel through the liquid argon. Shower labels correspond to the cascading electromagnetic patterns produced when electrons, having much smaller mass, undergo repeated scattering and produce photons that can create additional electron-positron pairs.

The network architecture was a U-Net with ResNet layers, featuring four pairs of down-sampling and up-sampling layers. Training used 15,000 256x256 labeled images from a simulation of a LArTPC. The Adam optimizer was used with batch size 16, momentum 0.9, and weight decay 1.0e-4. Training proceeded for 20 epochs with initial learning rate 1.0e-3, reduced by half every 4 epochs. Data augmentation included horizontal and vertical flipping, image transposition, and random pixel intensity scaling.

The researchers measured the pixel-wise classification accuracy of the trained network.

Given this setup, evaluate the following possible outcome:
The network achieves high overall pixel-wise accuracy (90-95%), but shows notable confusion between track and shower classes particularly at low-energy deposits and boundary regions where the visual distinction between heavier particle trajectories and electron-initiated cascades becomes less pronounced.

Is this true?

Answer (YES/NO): NO